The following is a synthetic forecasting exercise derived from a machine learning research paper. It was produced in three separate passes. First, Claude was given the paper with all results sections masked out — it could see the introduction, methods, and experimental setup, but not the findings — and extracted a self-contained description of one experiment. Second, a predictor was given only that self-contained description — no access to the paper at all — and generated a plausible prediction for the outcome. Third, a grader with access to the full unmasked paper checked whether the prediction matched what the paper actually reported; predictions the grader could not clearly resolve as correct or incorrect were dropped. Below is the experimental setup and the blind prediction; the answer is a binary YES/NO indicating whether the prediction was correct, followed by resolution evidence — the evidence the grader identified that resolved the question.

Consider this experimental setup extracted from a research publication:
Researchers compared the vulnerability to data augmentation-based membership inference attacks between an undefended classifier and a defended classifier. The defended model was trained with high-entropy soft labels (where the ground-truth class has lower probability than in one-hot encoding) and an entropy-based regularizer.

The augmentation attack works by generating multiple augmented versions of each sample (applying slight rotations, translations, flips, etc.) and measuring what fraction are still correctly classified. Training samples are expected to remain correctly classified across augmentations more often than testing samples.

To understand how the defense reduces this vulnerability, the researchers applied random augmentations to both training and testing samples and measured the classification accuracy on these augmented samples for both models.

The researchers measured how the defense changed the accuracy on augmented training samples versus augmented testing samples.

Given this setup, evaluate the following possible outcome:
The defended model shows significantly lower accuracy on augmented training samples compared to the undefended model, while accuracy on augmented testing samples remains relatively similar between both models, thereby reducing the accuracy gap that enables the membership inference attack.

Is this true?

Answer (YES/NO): YES